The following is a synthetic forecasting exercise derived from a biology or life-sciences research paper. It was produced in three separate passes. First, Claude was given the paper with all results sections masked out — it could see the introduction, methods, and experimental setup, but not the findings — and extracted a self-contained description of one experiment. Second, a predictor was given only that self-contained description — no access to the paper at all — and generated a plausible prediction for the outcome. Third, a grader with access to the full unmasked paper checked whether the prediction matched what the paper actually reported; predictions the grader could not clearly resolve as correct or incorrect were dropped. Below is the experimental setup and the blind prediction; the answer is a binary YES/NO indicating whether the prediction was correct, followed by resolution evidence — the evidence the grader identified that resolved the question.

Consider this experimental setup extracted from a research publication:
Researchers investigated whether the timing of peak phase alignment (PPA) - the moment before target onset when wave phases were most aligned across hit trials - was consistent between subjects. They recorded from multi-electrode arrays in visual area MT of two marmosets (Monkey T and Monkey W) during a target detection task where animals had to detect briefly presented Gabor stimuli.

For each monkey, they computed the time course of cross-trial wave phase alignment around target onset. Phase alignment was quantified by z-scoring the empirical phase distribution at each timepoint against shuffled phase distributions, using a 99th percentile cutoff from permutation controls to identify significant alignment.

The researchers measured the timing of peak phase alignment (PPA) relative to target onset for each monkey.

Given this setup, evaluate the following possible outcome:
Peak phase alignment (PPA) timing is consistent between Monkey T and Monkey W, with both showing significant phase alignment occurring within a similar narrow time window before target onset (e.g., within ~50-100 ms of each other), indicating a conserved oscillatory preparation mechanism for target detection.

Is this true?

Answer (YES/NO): NO